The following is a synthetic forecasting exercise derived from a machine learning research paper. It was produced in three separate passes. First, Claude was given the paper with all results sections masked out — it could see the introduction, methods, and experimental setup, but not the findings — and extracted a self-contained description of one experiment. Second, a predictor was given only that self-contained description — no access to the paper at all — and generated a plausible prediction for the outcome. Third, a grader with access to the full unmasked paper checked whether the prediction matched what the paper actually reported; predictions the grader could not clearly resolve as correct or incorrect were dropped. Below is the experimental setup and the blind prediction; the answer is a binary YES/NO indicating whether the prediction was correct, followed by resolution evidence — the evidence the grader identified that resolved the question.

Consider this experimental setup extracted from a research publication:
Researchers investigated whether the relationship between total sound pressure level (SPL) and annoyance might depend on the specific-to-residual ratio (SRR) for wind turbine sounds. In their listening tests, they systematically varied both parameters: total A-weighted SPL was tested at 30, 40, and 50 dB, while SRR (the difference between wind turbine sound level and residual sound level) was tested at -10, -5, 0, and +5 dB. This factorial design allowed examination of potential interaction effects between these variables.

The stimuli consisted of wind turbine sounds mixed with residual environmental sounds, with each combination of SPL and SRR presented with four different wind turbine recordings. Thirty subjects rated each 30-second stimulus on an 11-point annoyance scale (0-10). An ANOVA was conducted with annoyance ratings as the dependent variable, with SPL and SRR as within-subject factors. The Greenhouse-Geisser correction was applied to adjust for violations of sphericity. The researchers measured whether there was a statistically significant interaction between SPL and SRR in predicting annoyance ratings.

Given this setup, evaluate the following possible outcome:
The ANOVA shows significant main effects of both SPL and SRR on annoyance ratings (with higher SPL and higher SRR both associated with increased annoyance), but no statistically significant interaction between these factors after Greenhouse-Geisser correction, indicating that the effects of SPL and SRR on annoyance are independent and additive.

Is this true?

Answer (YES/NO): NO